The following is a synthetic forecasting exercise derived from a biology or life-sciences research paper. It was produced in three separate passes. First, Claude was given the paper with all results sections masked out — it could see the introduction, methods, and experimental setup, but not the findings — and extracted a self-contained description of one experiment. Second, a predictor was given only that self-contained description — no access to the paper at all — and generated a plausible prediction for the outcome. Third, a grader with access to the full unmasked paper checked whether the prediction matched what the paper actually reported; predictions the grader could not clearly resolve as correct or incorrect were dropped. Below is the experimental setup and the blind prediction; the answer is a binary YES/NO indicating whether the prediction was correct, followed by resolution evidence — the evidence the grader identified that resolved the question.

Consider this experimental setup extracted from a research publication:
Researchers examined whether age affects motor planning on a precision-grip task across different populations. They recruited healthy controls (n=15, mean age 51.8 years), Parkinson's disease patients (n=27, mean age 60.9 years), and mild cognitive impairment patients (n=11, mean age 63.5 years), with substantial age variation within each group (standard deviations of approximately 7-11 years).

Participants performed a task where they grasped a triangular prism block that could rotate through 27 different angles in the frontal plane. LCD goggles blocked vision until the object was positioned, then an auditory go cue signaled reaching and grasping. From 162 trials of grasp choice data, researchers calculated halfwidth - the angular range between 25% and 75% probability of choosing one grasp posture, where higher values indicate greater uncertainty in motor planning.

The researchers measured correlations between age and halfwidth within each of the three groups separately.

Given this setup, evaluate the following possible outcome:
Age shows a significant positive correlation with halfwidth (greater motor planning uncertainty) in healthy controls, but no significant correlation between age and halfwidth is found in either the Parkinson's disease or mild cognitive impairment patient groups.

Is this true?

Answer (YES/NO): NO